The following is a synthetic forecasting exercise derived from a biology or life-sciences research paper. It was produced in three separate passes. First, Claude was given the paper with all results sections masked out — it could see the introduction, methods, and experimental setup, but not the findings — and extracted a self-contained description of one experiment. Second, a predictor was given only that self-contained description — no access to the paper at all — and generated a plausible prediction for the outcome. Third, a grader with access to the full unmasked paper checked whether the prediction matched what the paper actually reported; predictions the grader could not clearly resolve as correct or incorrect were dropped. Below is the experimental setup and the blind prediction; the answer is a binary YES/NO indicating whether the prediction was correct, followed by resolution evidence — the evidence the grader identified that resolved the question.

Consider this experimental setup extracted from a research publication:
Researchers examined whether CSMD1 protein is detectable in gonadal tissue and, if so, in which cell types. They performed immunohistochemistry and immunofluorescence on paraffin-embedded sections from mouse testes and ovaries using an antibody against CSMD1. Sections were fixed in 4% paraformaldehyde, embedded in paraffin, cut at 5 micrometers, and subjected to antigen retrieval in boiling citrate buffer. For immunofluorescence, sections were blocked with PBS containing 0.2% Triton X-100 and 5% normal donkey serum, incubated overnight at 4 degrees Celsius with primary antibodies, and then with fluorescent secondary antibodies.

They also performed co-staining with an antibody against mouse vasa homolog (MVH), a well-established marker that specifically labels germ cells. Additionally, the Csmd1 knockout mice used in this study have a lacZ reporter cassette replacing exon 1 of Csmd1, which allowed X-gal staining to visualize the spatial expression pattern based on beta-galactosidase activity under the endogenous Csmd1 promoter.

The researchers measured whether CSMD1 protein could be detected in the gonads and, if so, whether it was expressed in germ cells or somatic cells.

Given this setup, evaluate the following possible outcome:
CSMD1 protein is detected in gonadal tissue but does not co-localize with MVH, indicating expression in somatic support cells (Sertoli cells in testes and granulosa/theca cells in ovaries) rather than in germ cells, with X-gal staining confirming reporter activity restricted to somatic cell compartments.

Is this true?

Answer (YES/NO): NO